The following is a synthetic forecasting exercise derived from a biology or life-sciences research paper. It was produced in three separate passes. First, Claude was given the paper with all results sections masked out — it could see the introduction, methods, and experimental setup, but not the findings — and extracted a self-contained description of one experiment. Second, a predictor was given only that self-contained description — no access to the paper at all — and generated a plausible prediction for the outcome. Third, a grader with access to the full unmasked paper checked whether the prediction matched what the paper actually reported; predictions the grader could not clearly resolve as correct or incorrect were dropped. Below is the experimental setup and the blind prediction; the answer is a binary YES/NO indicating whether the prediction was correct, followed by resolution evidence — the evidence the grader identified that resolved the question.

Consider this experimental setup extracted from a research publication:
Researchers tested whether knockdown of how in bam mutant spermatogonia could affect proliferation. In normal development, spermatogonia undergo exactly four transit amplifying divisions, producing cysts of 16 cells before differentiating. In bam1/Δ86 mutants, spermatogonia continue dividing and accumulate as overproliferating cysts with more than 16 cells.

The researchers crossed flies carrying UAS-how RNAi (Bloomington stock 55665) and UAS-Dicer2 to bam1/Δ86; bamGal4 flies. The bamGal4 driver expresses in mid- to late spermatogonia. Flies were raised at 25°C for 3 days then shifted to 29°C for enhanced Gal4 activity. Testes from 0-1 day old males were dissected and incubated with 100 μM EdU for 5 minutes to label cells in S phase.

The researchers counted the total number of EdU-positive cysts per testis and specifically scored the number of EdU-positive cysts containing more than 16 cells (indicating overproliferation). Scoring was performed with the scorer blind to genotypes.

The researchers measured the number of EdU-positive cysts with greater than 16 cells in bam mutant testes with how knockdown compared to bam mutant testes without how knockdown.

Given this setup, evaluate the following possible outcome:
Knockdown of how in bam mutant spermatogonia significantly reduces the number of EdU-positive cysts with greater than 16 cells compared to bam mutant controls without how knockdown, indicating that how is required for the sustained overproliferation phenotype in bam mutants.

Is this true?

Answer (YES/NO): YES